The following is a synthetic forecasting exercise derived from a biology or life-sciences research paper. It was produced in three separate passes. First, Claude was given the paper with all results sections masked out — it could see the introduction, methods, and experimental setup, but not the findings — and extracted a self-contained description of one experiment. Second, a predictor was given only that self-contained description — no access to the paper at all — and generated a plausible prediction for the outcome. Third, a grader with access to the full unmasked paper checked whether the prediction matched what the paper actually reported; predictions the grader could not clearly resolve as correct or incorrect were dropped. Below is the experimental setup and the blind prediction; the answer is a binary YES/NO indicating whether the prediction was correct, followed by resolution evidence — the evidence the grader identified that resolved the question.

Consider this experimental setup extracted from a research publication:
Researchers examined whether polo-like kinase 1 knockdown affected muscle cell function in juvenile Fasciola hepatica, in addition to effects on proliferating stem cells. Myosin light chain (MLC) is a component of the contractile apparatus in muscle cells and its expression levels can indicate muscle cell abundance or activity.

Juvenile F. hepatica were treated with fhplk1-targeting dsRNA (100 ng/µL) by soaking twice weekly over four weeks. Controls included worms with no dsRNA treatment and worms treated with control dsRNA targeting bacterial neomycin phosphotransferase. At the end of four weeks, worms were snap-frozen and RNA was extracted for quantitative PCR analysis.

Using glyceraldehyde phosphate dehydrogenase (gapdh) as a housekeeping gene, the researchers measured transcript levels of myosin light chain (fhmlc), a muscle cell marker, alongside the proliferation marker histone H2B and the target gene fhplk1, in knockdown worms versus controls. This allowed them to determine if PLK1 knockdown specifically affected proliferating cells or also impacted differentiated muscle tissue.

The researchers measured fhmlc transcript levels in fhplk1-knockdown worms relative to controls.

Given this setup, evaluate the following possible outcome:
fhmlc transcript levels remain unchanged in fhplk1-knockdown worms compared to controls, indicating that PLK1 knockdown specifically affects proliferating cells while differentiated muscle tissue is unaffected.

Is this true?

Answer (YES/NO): YES